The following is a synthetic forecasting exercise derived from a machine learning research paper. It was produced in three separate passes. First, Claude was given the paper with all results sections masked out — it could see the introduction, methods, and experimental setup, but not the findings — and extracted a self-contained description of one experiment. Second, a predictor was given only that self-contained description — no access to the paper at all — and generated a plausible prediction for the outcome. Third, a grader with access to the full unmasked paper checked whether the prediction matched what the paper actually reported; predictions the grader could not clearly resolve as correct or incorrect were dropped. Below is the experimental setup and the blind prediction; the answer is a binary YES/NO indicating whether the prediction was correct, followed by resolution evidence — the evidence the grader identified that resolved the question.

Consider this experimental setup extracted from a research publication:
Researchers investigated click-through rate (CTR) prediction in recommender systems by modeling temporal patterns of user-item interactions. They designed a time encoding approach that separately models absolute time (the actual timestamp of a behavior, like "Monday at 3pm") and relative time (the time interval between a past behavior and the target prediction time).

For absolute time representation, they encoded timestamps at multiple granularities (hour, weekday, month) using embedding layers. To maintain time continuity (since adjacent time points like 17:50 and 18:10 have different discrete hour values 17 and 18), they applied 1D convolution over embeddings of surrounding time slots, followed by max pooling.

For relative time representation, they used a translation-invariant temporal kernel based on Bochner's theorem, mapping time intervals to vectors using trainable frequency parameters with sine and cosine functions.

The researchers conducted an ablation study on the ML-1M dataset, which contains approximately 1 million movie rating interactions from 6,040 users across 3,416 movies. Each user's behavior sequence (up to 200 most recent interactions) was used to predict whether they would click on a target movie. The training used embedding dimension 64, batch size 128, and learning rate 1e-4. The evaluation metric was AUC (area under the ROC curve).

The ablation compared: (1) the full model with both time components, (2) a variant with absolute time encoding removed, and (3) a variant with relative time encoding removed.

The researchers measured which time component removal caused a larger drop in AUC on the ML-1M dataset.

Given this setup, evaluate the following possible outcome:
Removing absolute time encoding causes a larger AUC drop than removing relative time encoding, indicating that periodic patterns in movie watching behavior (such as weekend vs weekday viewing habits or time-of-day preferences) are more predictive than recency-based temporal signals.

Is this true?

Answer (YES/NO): YES